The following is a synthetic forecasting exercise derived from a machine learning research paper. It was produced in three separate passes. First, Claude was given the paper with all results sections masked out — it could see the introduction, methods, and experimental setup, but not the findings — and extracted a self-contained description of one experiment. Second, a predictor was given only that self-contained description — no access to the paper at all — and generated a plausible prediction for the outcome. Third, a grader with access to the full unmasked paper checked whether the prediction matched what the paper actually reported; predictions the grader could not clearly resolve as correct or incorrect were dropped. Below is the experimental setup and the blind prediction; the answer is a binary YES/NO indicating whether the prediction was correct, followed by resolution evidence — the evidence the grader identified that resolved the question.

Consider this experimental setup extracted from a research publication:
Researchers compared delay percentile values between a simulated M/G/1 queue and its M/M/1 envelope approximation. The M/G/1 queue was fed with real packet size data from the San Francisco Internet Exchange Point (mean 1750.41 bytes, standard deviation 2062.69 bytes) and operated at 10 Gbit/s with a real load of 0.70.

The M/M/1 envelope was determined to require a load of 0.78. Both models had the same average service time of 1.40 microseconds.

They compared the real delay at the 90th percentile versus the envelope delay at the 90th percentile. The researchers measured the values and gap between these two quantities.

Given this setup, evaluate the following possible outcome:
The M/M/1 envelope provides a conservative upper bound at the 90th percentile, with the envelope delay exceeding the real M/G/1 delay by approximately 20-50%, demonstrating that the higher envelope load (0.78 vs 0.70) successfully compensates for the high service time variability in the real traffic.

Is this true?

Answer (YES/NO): NO